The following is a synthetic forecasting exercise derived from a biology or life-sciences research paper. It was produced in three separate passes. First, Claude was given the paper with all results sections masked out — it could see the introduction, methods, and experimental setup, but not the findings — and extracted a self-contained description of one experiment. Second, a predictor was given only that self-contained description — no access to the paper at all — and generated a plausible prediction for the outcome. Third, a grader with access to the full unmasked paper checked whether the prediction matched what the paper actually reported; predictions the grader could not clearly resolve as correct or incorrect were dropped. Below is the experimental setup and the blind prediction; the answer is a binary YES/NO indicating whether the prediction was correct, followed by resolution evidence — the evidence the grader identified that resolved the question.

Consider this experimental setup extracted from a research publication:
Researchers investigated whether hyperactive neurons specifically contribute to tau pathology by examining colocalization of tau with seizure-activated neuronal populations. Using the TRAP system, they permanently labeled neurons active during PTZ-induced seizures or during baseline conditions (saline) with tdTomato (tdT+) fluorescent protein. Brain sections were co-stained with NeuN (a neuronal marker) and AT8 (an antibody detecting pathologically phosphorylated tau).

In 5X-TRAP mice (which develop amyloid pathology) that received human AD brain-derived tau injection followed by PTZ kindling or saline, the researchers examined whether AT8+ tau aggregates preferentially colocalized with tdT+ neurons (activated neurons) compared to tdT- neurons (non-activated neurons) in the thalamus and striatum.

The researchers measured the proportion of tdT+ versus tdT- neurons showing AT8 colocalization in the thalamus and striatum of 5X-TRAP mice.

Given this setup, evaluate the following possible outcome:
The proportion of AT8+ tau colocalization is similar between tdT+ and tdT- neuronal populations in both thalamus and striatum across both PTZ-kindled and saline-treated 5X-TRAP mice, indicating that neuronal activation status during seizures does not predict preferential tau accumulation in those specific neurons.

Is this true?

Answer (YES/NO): NO